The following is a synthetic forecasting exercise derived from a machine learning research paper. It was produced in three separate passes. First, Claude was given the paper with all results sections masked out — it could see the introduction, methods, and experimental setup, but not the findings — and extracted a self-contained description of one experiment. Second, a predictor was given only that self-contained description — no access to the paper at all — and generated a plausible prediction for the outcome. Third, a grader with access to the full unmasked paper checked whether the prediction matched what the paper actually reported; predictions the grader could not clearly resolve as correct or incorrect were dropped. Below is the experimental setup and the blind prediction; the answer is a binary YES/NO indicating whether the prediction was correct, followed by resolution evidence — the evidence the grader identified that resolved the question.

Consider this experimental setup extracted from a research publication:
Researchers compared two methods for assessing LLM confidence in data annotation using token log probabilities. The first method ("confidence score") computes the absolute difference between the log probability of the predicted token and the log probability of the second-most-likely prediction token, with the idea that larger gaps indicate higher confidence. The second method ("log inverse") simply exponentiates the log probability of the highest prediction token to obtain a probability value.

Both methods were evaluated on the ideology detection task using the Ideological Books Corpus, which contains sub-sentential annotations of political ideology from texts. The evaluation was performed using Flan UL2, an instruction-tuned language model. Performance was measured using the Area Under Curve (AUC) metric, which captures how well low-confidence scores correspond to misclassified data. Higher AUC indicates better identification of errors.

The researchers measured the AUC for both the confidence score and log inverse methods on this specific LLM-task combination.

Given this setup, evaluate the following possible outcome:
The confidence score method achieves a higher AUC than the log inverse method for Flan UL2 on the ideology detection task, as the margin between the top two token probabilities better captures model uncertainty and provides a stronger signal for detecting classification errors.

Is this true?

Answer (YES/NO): NO